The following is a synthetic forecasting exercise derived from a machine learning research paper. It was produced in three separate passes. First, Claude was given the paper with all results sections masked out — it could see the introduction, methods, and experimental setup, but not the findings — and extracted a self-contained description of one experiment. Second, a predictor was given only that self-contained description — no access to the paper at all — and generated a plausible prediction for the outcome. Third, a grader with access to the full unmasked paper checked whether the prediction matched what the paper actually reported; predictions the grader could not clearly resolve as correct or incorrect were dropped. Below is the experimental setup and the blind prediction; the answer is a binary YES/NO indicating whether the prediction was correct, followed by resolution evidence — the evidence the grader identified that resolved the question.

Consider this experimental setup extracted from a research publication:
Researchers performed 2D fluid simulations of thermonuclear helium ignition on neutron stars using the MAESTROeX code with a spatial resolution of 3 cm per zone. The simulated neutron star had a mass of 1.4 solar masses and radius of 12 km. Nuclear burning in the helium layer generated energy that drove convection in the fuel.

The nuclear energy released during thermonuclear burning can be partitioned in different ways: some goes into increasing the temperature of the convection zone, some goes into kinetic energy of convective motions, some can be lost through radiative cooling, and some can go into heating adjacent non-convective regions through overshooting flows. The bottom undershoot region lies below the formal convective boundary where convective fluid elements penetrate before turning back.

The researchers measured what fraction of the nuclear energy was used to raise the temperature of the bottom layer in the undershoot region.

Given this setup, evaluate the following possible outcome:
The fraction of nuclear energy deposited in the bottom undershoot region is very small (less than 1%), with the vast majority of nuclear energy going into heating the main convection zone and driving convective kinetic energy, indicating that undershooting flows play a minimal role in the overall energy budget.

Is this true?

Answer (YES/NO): NO